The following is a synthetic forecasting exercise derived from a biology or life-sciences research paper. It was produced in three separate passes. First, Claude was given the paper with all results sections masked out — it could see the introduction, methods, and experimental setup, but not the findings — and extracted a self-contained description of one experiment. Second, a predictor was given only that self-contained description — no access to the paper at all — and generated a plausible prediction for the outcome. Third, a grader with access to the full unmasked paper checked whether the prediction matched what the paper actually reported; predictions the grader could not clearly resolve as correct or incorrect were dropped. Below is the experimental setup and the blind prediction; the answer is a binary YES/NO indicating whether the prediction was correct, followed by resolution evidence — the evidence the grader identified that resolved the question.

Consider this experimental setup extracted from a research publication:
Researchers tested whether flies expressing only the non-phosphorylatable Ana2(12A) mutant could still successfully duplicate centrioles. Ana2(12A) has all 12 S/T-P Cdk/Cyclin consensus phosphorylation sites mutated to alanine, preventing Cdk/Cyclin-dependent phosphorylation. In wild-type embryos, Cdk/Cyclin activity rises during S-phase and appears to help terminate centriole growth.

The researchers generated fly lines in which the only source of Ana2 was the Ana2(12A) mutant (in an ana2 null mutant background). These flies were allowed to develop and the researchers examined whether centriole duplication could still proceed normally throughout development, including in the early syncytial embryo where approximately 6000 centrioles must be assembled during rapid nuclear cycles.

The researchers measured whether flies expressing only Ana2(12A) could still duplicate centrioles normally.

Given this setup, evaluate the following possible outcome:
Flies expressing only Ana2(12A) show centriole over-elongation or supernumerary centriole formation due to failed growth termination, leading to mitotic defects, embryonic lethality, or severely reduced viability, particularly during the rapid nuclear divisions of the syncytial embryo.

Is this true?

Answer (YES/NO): NO